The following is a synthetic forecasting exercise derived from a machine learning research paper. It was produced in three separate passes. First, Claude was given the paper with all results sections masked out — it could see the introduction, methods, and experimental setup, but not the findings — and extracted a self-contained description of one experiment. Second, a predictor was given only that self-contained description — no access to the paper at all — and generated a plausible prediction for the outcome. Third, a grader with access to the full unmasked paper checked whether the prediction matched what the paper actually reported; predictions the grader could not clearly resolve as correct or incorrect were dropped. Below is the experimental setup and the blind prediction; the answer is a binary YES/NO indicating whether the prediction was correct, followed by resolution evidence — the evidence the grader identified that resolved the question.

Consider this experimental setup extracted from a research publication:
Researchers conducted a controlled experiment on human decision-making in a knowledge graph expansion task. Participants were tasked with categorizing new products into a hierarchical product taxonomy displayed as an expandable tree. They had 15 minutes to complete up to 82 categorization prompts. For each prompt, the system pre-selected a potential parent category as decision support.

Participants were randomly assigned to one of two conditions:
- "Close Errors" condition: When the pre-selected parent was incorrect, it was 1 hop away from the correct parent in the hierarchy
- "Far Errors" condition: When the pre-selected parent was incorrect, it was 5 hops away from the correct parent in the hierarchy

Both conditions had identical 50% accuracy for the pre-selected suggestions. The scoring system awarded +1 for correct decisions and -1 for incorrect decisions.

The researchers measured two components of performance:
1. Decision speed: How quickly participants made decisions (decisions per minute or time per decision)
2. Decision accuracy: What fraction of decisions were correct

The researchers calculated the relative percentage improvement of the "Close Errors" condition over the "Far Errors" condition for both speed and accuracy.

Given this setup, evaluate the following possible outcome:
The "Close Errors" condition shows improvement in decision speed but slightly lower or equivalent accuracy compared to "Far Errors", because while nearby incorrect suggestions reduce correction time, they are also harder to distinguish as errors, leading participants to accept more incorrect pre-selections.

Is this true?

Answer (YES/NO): NO